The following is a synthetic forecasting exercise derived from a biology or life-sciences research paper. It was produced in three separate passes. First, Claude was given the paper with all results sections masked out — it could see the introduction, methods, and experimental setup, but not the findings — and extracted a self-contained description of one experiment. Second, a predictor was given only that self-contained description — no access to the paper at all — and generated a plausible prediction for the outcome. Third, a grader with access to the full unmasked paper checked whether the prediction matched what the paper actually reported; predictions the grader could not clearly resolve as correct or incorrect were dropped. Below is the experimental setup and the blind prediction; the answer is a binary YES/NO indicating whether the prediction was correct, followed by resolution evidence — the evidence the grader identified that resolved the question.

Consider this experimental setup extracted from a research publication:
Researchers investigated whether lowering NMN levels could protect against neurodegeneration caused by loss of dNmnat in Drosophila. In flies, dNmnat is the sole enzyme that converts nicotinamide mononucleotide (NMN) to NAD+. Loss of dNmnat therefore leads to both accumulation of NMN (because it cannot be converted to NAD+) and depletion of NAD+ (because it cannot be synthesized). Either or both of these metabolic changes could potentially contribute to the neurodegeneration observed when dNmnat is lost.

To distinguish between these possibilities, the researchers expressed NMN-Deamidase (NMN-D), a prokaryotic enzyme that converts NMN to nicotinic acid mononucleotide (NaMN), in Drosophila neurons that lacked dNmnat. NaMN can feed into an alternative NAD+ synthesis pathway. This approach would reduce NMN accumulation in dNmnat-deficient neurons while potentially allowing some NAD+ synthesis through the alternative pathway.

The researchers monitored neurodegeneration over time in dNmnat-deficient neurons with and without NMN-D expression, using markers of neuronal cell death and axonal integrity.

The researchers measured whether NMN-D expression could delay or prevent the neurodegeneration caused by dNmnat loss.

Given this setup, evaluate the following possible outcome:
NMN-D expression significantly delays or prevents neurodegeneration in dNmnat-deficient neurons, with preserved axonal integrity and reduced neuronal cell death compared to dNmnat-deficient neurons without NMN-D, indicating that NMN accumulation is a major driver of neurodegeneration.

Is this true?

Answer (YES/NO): YES